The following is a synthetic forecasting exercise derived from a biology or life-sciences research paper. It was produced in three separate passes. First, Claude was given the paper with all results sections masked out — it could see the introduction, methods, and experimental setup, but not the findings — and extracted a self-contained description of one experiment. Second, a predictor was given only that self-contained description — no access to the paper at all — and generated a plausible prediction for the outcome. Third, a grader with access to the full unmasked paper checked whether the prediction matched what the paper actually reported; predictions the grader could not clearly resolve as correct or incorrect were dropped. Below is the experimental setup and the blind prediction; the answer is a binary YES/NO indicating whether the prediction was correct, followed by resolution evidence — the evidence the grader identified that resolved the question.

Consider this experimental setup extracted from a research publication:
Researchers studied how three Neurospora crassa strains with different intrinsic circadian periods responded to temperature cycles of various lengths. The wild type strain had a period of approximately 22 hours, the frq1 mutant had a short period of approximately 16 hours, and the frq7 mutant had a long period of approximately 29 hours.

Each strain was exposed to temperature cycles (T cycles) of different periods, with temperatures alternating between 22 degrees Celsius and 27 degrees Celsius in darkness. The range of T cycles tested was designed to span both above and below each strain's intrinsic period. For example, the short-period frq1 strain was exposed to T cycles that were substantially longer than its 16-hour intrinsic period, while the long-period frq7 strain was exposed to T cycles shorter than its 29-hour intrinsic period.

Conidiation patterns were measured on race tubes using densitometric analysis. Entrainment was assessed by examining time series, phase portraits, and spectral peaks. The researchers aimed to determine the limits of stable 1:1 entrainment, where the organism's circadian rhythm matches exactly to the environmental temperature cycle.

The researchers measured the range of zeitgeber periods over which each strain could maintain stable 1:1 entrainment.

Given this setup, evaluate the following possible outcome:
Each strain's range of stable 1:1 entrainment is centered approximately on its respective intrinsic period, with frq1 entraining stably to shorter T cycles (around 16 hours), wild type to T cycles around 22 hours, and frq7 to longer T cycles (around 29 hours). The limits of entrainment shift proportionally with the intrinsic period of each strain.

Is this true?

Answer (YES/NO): NO